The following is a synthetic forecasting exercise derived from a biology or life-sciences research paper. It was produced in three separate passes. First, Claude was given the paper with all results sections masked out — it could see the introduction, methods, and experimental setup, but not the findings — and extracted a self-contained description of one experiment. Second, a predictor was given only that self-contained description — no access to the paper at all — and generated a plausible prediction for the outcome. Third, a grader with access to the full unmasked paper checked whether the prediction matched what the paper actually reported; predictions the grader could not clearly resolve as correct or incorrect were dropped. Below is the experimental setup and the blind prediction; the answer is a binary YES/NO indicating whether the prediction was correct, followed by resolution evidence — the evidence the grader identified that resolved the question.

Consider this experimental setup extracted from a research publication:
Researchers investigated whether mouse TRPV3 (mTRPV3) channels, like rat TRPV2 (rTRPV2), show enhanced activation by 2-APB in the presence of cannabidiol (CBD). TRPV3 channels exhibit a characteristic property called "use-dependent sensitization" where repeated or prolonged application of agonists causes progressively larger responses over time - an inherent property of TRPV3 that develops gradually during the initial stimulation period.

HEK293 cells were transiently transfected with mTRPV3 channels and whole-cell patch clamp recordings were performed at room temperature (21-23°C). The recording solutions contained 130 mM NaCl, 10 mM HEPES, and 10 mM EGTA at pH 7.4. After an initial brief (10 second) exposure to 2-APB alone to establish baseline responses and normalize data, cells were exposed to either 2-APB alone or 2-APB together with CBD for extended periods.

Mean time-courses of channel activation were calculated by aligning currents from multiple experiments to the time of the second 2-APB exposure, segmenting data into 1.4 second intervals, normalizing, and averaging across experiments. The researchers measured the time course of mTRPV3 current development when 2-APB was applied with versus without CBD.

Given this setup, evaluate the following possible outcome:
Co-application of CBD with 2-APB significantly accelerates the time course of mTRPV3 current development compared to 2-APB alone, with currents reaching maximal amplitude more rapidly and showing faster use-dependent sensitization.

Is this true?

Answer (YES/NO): YES